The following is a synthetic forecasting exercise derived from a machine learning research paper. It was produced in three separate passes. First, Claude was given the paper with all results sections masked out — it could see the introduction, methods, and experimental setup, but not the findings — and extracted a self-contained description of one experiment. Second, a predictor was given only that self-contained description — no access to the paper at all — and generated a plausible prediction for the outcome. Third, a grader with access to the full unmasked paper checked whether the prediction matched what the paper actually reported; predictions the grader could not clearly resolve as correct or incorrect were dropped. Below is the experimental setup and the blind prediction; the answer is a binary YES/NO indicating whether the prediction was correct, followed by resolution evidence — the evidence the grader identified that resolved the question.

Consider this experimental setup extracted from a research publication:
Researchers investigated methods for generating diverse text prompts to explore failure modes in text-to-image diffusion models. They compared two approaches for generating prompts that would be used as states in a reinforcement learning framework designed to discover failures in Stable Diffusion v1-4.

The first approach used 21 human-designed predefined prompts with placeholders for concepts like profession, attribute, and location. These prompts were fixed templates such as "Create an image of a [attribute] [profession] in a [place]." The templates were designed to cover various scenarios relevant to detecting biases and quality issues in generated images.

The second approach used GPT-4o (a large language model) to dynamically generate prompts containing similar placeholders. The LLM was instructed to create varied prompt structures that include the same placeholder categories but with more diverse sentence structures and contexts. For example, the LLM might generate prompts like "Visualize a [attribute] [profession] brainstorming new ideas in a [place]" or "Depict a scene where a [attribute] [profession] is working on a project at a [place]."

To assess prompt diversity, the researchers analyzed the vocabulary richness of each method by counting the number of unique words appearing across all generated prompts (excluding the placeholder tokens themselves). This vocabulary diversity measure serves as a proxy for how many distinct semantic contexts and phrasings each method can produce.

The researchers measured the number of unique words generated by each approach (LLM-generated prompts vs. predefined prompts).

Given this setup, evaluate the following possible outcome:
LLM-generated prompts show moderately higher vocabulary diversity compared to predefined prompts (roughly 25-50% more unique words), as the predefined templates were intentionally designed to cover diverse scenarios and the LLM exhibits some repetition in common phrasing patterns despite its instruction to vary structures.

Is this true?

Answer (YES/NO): NO